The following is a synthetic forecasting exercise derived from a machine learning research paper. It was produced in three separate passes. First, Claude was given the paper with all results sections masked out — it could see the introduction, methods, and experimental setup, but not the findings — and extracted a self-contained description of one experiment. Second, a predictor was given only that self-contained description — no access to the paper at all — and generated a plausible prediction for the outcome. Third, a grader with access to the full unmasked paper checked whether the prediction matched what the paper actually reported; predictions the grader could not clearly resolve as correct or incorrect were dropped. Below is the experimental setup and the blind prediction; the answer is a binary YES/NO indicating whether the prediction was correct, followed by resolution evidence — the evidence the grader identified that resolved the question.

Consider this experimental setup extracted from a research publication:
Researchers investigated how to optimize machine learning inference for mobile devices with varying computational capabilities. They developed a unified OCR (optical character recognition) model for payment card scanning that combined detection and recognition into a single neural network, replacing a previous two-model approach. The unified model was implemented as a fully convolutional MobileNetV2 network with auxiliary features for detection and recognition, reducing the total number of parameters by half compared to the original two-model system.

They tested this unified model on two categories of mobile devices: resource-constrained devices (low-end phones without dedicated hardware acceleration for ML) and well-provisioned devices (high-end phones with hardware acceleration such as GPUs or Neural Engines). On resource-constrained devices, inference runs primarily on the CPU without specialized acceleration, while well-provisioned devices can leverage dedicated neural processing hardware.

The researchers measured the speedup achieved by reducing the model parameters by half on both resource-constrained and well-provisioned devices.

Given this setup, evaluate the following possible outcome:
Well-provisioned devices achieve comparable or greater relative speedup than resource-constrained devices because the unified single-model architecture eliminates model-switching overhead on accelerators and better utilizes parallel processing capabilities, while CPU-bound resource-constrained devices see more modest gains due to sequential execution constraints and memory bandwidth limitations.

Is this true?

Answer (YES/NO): NO